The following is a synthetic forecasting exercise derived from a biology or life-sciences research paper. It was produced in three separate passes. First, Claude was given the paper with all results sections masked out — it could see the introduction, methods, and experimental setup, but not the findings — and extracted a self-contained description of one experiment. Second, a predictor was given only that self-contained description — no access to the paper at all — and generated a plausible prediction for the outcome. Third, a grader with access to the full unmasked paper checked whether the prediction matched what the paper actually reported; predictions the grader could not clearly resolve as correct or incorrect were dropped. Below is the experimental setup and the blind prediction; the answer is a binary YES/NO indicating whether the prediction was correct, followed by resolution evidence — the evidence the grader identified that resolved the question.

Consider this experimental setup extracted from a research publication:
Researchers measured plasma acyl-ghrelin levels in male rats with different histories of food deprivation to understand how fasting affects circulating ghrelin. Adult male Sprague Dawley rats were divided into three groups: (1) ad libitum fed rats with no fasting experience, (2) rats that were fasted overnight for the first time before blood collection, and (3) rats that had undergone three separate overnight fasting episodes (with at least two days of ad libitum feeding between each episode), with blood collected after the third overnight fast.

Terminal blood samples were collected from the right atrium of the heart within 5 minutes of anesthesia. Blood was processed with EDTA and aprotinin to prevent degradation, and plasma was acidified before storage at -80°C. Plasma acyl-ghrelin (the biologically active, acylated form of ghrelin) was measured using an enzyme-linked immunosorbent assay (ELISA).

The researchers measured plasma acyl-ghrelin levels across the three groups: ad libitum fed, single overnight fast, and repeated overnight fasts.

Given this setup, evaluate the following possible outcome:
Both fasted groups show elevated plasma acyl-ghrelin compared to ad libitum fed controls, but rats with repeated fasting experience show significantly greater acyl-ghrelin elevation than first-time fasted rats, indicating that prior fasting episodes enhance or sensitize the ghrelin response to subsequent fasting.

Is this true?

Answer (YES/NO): NO